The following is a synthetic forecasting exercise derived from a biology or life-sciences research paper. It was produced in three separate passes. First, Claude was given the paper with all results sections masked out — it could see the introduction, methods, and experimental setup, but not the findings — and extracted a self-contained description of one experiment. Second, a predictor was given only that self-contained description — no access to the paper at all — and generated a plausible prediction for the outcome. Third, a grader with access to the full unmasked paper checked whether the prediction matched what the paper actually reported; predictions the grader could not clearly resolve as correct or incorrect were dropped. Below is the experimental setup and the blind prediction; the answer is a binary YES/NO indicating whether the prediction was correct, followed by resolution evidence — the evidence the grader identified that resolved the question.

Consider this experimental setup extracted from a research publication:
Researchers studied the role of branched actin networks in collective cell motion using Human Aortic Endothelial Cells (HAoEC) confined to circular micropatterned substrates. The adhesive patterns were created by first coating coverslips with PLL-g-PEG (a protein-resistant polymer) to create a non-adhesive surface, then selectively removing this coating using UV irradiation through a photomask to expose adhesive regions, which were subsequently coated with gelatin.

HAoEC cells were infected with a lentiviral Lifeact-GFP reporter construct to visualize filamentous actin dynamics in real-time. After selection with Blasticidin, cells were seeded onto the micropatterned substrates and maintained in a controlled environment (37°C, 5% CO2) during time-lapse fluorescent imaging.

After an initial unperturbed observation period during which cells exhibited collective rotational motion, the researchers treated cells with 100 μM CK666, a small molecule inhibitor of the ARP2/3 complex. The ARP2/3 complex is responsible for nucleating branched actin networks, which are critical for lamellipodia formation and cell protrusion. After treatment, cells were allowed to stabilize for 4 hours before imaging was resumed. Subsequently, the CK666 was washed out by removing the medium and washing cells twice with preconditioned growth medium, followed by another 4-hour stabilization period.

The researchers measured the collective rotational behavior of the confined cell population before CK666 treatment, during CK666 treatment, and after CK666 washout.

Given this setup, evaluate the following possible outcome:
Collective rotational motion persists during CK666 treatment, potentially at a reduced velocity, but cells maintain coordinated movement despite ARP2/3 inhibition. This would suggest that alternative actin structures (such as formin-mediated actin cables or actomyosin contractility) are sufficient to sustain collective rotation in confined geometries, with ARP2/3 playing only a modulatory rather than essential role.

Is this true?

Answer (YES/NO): NO